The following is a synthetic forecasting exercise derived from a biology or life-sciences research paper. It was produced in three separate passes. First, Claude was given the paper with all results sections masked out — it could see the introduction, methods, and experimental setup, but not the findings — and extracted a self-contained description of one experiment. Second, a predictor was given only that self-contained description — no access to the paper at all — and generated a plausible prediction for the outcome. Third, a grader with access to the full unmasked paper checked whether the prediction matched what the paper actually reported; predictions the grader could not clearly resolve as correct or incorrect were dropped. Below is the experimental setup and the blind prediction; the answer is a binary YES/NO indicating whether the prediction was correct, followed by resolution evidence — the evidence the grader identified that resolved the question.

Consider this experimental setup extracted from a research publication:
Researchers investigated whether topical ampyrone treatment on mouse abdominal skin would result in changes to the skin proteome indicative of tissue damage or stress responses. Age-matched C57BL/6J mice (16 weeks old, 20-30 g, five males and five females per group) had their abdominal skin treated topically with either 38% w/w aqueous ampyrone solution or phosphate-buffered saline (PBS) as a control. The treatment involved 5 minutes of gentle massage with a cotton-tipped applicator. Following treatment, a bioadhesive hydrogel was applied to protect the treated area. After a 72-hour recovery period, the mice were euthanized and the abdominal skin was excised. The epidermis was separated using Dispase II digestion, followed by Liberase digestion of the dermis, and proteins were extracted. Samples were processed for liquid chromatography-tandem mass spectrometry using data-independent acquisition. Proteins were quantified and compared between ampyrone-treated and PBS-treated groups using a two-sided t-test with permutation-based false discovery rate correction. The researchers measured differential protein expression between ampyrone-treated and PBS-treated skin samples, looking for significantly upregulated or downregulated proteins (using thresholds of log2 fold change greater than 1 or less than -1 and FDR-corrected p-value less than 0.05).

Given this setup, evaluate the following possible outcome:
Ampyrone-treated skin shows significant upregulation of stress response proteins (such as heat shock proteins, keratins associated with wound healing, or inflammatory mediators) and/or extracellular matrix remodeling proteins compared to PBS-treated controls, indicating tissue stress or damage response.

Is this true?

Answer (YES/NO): NO